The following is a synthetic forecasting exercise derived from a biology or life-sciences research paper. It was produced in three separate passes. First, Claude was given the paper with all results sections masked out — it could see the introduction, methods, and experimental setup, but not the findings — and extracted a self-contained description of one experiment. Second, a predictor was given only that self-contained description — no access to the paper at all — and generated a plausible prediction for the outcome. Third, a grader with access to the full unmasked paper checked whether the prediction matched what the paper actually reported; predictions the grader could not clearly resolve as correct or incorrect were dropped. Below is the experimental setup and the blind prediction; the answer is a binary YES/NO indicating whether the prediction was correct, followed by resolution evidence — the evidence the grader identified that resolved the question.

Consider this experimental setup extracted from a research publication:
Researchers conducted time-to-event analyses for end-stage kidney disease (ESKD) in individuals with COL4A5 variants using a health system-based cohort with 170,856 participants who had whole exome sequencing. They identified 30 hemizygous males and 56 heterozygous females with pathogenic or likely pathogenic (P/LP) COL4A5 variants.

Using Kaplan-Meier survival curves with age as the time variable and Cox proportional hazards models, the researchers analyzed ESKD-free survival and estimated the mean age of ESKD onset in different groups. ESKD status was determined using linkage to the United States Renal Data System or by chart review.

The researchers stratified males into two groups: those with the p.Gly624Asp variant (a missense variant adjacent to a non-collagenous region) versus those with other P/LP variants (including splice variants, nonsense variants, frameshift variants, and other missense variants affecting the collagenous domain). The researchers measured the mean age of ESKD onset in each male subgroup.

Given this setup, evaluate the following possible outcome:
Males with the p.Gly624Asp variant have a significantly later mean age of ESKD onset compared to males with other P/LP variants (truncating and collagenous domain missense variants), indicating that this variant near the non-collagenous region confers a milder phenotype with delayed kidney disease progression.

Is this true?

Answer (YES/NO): YES